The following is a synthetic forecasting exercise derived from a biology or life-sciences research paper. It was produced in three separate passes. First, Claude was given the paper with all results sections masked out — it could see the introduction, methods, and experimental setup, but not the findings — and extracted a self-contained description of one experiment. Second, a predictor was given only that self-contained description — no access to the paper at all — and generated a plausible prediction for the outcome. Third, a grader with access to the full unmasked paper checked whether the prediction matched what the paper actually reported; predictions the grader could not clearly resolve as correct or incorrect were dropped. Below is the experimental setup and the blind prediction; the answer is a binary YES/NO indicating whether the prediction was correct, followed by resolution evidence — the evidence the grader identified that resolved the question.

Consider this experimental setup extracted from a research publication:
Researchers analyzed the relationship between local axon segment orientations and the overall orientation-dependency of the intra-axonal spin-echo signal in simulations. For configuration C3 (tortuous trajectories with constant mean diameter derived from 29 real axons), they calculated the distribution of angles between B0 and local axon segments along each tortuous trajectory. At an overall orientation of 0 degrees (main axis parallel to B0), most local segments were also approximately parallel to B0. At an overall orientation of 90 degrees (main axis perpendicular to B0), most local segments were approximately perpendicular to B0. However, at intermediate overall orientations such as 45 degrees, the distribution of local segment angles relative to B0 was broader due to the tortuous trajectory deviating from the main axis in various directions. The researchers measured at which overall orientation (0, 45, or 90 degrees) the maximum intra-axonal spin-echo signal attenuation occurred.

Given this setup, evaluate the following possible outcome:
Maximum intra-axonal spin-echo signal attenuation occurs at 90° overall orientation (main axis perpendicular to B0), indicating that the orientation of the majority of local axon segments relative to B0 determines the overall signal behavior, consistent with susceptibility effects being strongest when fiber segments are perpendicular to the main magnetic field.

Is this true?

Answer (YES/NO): NO